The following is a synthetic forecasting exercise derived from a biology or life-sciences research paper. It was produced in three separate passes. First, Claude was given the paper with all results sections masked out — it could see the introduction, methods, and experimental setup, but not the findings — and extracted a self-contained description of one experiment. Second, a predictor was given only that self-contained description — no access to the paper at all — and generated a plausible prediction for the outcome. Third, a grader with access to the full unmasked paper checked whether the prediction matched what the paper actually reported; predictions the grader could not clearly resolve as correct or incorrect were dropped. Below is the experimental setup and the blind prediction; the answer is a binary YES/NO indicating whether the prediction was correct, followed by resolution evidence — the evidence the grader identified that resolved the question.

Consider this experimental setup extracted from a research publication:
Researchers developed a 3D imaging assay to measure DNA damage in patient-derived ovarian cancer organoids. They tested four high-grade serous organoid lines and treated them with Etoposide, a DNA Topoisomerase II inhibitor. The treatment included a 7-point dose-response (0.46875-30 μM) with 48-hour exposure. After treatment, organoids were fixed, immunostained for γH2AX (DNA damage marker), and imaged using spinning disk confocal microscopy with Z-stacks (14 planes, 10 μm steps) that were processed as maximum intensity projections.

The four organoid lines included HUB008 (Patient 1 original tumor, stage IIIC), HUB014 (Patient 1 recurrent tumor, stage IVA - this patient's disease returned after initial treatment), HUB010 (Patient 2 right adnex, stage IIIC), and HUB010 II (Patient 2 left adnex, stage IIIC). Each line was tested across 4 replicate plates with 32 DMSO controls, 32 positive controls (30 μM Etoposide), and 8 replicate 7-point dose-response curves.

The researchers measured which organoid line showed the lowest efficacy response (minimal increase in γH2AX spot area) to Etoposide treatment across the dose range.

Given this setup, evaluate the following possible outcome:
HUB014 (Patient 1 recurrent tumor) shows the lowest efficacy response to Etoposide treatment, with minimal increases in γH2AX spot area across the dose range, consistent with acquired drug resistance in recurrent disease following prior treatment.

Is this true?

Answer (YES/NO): YES